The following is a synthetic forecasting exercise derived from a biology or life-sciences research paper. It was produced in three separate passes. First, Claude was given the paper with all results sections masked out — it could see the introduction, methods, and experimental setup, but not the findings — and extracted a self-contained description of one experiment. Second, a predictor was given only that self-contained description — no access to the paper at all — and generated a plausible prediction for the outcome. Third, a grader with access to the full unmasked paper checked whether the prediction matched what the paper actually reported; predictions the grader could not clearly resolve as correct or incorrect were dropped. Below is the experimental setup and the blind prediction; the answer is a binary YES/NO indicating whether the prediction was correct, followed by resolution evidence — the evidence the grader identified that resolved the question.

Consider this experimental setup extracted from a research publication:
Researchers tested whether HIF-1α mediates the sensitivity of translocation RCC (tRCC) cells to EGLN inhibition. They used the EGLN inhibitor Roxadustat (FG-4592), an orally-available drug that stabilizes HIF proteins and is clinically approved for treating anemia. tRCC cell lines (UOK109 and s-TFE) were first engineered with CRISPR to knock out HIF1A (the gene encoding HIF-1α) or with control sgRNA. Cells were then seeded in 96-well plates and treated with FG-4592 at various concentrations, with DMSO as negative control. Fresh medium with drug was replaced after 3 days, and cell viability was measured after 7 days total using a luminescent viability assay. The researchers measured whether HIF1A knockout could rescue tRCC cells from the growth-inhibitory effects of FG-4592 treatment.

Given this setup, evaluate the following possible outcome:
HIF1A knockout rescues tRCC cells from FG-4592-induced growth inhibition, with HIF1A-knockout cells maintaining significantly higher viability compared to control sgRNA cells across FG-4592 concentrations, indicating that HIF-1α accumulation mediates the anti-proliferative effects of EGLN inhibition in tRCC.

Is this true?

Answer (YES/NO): YES